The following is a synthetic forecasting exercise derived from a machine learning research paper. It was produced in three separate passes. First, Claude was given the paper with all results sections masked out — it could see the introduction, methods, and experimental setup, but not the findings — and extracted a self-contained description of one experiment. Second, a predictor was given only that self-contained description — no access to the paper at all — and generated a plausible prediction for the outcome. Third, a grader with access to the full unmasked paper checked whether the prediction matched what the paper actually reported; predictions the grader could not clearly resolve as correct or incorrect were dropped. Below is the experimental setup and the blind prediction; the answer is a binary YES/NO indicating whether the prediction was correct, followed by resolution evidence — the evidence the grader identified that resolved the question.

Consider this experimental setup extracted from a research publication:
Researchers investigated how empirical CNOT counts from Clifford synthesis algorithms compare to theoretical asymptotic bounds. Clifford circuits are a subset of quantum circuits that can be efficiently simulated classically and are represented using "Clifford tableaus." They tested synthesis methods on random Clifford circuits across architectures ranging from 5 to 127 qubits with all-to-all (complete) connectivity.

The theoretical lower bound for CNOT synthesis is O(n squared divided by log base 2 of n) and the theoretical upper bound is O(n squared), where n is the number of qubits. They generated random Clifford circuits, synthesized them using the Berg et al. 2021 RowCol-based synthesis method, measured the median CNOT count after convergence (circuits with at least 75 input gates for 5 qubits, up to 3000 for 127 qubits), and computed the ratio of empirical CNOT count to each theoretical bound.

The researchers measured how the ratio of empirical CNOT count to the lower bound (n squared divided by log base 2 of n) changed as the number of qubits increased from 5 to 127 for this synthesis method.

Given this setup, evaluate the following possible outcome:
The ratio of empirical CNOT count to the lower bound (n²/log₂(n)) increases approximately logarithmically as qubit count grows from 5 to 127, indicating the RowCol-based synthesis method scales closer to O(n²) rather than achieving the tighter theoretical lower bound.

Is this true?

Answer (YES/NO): YES